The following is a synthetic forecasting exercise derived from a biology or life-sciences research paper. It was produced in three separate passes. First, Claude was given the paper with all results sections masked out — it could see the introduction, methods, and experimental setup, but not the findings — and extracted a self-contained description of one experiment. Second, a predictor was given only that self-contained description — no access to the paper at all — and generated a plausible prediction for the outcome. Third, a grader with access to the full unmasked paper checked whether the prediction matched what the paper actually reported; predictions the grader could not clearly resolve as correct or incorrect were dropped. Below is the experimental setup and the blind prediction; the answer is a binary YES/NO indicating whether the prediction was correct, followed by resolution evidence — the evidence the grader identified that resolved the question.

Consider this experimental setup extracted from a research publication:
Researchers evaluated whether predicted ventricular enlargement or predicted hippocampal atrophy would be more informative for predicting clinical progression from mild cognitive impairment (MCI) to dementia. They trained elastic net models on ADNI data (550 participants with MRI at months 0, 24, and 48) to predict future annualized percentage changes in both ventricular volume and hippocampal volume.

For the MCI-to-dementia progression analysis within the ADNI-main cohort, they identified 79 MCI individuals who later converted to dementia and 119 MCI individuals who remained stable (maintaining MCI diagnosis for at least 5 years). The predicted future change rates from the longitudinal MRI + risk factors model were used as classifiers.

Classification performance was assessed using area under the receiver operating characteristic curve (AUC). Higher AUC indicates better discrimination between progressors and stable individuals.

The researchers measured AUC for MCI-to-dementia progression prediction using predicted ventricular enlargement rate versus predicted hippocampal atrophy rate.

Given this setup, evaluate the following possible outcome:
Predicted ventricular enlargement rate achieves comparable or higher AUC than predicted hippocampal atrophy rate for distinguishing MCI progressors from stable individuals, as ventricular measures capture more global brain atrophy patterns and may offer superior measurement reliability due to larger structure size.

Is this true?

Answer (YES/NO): NO